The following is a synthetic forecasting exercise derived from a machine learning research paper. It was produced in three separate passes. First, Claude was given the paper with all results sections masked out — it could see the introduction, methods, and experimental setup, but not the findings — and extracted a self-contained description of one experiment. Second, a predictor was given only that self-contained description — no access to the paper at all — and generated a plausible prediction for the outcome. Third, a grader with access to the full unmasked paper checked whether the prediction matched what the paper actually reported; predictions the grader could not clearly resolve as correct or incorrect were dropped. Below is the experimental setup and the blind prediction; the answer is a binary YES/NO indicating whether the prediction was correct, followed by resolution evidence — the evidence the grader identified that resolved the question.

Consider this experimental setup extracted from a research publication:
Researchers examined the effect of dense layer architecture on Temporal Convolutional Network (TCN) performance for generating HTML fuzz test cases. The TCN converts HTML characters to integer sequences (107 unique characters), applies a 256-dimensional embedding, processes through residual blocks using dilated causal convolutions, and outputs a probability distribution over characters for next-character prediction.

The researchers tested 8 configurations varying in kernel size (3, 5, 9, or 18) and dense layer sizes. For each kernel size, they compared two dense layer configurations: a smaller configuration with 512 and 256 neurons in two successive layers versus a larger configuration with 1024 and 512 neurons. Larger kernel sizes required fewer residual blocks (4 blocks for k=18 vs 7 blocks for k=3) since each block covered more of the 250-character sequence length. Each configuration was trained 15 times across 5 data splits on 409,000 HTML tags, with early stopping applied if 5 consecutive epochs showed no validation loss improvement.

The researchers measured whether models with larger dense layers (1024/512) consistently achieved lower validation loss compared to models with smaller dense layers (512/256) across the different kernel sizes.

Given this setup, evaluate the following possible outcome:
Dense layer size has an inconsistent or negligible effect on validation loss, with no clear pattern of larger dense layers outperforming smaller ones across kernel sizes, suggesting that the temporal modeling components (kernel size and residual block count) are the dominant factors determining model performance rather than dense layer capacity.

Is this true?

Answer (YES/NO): YES